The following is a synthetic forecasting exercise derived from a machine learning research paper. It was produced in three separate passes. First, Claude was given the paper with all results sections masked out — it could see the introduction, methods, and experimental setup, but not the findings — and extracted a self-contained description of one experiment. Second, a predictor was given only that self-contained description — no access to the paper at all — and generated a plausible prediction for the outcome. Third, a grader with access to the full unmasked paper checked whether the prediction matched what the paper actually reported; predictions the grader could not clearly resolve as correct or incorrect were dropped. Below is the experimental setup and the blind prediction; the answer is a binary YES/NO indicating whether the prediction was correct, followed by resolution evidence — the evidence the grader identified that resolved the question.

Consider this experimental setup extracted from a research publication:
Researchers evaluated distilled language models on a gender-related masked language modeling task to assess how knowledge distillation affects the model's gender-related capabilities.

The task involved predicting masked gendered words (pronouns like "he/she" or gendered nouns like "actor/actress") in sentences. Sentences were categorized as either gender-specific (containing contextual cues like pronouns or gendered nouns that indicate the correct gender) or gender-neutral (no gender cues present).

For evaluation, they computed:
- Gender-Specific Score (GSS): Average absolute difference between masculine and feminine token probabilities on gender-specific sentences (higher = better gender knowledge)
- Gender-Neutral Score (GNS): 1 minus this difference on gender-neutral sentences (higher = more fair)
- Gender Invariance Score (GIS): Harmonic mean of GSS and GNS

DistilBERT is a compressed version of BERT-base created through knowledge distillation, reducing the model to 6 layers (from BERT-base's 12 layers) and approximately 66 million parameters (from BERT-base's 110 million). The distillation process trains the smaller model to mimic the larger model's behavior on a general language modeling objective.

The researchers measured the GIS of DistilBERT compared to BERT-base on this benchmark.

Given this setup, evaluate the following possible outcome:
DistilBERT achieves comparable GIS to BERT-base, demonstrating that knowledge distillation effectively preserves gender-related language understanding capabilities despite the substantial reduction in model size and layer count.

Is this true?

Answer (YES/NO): NO